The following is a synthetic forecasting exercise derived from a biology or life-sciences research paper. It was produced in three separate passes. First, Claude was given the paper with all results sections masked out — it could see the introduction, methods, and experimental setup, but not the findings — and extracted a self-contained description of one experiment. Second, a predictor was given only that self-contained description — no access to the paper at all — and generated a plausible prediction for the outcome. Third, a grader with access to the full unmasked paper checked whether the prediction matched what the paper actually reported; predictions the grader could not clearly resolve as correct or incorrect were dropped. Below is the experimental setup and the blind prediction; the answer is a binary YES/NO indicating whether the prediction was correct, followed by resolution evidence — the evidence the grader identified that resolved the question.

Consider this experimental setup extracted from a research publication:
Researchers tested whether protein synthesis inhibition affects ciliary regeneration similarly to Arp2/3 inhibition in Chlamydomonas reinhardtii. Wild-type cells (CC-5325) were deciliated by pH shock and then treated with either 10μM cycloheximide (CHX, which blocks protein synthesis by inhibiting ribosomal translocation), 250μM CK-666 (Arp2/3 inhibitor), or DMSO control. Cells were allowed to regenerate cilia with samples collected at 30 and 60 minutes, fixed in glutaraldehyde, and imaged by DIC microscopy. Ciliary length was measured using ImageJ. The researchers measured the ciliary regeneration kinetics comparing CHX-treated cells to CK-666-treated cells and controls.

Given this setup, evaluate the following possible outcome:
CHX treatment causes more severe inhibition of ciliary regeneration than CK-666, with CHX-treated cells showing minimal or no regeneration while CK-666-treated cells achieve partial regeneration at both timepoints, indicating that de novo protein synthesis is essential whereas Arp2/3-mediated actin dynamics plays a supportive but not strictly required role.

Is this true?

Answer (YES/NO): NO